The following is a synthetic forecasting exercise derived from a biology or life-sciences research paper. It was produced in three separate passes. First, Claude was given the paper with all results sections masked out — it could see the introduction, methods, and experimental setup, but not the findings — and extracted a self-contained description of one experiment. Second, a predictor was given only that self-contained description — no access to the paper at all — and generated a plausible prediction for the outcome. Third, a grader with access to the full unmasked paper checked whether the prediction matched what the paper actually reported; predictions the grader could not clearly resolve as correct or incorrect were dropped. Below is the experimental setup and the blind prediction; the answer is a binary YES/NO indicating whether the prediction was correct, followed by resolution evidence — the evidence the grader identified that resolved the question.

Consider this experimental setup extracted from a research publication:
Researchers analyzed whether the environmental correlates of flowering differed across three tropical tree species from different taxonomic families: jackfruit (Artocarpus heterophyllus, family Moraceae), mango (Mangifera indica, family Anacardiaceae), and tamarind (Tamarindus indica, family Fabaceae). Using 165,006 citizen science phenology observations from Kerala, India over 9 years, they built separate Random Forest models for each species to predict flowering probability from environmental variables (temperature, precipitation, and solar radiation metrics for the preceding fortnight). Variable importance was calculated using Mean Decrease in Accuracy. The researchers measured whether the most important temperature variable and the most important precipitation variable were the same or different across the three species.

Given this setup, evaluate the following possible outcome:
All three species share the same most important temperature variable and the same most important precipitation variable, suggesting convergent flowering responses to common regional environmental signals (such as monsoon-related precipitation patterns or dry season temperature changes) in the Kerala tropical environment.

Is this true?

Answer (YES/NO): YES